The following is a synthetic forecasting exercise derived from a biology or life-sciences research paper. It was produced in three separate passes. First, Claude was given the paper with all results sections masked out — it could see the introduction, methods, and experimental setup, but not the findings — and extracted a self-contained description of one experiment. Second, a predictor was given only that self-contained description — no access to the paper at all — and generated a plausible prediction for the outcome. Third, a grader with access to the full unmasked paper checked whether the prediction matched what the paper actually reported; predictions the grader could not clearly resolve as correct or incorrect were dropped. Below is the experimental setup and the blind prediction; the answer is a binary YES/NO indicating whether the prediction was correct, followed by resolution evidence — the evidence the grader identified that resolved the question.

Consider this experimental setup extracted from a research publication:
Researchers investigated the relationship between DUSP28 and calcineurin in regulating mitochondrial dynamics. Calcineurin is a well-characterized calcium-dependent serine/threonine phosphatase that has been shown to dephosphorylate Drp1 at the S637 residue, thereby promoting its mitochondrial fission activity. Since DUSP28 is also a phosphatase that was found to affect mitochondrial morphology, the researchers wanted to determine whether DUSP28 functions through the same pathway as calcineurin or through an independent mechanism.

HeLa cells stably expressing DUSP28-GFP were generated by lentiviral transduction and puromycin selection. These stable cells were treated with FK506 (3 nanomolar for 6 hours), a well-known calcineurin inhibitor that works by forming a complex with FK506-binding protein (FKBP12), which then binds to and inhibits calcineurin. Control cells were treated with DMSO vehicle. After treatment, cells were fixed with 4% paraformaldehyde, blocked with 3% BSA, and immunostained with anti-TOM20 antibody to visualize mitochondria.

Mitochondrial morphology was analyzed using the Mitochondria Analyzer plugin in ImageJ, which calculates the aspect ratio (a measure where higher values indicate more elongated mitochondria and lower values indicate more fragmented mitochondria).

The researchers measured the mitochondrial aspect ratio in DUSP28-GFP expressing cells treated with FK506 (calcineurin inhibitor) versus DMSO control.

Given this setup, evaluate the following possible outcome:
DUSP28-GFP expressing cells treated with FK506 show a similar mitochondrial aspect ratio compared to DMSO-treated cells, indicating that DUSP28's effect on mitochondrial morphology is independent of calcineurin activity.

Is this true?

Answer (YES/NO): NO